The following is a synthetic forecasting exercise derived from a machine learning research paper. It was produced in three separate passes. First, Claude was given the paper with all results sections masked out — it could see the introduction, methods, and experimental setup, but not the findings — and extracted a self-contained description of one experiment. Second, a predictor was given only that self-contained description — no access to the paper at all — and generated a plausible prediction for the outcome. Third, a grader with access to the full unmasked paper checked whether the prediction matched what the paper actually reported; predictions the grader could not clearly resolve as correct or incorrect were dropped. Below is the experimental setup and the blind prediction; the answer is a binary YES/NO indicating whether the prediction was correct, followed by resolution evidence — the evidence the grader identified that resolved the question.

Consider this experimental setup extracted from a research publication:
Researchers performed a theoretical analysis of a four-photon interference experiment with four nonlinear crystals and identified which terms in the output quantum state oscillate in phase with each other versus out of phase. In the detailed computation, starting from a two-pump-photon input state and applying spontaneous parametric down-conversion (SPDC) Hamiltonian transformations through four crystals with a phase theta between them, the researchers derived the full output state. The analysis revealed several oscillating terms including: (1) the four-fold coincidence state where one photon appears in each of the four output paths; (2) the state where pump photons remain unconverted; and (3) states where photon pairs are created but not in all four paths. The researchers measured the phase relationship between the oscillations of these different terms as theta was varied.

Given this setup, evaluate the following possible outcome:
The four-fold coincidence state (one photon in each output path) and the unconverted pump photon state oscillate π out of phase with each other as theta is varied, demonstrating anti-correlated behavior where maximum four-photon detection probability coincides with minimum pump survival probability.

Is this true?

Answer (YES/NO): NO